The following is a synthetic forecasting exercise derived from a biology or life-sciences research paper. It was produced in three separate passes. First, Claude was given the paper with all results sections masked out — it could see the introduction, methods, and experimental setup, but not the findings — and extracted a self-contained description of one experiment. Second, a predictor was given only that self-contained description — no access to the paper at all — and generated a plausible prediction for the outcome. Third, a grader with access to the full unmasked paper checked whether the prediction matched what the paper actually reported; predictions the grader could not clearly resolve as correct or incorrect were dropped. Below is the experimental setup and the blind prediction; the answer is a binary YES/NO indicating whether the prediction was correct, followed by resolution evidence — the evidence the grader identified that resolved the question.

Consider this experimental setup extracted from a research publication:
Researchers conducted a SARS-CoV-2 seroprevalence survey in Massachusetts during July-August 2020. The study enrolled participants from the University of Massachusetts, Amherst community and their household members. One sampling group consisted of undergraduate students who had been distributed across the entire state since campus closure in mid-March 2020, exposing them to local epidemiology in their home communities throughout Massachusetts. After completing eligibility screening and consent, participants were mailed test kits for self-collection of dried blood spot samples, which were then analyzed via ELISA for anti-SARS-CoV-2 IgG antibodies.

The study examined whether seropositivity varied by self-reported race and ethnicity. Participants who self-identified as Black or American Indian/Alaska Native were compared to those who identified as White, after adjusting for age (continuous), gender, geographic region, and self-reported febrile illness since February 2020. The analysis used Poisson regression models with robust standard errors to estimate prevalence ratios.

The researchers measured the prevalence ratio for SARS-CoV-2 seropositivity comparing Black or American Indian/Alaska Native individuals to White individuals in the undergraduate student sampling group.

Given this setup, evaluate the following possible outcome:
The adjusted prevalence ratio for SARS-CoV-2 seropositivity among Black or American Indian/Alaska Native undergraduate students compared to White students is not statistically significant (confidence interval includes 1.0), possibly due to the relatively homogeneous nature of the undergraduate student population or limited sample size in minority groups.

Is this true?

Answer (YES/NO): NO